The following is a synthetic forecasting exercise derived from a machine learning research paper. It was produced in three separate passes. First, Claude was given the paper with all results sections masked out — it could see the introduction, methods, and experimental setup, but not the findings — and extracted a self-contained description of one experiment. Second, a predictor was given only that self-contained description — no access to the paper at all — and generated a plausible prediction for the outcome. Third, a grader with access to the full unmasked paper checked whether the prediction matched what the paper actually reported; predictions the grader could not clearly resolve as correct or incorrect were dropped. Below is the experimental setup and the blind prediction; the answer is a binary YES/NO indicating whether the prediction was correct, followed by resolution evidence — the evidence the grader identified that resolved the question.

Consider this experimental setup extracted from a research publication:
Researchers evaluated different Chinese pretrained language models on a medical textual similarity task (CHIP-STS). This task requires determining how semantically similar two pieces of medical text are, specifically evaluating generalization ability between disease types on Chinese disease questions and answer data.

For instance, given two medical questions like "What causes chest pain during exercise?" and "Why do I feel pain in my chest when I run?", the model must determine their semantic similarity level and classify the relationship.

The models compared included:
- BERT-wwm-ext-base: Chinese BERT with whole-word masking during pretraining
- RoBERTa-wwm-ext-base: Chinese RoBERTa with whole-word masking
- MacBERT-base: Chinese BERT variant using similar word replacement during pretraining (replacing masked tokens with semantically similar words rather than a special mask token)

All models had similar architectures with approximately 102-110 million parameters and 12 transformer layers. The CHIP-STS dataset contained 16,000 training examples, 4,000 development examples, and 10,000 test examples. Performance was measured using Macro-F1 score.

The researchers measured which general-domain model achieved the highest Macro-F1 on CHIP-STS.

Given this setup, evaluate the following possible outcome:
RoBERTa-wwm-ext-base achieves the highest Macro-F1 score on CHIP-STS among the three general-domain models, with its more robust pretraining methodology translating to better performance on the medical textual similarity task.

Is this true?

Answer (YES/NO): NO